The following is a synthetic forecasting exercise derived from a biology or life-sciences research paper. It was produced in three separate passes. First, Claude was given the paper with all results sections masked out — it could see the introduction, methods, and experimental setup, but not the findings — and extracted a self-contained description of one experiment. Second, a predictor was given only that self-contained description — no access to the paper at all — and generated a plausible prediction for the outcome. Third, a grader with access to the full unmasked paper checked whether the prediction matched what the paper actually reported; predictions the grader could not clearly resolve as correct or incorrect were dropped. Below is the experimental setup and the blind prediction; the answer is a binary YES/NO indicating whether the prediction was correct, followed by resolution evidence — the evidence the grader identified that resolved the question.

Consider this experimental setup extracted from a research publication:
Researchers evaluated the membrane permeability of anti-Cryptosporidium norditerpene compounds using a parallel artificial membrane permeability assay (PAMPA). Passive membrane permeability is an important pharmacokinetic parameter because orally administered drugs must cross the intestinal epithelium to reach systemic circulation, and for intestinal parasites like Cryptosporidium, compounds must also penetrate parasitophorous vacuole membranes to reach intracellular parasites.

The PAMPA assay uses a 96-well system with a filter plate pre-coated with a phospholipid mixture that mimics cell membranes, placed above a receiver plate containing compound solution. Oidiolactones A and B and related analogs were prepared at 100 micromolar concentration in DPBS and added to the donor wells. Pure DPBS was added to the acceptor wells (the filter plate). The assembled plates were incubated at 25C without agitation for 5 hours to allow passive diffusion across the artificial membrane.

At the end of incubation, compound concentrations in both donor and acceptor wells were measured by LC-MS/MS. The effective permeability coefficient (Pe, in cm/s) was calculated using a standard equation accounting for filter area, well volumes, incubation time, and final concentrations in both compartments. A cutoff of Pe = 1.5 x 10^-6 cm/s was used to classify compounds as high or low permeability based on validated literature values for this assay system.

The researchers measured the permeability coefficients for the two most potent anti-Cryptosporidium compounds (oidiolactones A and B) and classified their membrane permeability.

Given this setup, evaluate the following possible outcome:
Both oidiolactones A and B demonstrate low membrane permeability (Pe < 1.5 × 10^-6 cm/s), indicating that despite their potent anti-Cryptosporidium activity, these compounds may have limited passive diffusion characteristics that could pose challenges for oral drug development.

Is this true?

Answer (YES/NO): NO